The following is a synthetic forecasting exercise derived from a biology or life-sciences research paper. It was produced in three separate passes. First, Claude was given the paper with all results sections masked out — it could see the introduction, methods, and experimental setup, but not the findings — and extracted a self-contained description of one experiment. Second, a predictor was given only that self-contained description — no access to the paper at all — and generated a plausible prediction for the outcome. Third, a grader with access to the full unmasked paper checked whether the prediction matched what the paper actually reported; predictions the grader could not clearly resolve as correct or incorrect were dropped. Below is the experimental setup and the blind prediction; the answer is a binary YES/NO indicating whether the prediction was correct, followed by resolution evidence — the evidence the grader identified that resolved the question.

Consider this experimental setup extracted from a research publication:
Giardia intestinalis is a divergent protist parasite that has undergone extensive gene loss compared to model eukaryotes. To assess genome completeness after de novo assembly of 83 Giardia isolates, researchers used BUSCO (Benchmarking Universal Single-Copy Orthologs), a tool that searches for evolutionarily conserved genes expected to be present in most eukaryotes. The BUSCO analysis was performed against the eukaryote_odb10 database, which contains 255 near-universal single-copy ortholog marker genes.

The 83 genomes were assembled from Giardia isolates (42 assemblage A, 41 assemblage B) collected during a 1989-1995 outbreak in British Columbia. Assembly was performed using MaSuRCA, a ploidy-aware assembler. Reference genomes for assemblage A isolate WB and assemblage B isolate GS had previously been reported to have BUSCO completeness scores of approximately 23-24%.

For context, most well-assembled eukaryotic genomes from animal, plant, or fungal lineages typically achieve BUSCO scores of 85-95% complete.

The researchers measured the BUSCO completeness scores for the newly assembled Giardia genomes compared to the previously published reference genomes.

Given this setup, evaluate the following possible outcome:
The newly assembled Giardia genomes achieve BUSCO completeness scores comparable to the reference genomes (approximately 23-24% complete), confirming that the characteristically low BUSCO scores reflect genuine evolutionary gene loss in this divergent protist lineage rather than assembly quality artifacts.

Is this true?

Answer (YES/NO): YES